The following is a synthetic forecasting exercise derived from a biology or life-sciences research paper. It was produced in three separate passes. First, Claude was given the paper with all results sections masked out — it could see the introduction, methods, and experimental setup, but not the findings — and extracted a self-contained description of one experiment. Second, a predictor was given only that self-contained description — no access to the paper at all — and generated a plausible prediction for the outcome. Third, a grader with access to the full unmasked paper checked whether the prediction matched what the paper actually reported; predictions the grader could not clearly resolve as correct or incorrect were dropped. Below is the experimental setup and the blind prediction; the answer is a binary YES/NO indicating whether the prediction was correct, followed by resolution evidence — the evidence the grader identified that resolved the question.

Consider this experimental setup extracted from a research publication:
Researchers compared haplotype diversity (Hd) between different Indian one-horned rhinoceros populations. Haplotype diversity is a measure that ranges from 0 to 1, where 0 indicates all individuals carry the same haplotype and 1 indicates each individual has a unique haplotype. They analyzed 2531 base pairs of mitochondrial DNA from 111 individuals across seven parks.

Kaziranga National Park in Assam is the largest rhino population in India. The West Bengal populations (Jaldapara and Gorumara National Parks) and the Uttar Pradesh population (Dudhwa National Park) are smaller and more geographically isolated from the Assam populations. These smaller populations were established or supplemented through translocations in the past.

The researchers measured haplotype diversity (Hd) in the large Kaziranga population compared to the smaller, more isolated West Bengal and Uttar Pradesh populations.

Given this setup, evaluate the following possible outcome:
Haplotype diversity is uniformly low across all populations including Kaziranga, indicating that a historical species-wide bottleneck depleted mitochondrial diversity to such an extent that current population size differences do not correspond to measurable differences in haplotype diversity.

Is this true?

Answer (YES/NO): NO